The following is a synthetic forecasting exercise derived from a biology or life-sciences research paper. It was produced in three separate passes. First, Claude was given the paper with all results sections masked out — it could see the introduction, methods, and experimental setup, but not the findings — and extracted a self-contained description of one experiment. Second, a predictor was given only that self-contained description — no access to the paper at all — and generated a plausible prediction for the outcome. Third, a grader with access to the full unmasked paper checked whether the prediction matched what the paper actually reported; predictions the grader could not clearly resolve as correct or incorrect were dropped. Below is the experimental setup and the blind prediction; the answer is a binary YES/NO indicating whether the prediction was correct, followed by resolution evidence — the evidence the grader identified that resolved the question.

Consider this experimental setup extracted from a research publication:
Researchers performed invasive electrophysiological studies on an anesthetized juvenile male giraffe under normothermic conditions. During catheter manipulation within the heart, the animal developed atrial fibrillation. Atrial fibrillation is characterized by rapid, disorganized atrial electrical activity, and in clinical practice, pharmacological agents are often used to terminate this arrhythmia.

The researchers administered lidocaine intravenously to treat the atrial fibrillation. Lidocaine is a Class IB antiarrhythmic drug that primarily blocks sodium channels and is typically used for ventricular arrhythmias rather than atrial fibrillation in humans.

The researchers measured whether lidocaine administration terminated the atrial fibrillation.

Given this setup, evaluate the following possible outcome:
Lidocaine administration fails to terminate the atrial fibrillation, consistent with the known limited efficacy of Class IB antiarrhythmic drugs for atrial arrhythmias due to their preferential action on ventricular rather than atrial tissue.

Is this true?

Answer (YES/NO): NO